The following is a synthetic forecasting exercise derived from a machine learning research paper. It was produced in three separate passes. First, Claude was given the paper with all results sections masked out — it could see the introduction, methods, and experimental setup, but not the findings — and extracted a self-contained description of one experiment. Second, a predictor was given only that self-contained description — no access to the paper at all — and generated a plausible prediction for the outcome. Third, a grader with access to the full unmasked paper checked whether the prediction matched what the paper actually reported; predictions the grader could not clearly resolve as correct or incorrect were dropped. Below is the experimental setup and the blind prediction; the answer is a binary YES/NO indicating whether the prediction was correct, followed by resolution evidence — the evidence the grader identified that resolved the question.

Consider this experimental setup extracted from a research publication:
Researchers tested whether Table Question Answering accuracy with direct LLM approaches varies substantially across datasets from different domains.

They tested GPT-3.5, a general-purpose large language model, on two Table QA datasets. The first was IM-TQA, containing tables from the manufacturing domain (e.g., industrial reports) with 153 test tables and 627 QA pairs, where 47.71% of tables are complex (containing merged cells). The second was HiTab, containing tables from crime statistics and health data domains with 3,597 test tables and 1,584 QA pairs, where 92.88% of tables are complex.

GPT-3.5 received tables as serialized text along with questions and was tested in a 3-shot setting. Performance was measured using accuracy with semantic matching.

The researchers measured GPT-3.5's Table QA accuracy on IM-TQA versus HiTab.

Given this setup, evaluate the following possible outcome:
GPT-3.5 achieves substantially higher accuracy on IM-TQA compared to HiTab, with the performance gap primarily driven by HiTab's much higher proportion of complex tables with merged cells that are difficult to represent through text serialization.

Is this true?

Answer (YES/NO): NO